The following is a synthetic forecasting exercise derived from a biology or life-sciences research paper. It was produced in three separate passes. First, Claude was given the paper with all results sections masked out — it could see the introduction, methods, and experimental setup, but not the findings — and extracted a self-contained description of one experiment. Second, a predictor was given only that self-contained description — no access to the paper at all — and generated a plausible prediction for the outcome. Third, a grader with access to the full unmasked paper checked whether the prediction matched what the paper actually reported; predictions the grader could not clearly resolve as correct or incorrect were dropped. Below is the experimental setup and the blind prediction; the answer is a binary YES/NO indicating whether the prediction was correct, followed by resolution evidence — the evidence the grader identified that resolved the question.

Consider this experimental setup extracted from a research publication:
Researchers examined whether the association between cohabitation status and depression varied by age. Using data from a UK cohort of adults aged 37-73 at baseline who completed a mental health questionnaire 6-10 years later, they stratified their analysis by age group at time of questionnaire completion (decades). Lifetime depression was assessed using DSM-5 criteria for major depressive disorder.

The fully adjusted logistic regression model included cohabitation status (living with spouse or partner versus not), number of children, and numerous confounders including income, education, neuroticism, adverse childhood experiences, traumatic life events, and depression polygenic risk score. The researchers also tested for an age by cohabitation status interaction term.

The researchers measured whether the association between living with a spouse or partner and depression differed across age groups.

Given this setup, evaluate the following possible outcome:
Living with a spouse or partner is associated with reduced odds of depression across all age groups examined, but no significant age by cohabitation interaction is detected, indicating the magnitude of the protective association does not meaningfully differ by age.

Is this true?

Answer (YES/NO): YES